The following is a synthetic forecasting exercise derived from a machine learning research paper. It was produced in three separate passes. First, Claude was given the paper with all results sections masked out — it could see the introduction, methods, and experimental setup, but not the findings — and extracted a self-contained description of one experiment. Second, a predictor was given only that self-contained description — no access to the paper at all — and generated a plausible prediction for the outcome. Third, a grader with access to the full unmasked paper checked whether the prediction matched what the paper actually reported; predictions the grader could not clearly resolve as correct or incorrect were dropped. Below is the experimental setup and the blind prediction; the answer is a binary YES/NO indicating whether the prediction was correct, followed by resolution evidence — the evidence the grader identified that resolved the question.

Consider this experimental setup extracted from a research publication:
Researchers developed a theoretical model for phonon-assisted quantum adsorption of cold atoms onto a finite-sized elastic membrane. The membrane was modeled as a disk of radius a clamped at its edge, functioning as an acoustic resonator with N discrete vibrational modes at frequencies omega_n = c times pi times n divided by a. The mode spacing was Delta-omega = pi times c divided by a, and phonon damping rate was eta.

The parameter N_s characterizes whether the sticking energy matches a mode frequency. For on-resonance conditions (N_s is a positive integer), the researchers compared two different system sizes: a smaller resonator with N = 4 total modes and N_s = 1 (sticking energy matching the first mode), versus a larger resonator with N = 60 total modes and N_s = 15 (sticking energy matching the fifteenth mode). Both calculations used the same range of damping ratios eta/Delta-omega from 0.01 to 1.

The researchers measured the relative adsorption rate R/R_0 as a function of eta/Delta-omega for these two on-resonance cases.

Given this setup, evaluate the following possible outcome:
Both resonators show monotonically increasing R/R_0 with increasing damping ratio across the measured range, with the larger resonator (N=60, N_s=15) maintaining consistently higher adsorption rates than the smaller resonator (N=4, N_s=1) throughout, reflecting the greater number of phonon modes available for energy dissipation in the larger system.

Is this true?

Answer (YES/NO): NO